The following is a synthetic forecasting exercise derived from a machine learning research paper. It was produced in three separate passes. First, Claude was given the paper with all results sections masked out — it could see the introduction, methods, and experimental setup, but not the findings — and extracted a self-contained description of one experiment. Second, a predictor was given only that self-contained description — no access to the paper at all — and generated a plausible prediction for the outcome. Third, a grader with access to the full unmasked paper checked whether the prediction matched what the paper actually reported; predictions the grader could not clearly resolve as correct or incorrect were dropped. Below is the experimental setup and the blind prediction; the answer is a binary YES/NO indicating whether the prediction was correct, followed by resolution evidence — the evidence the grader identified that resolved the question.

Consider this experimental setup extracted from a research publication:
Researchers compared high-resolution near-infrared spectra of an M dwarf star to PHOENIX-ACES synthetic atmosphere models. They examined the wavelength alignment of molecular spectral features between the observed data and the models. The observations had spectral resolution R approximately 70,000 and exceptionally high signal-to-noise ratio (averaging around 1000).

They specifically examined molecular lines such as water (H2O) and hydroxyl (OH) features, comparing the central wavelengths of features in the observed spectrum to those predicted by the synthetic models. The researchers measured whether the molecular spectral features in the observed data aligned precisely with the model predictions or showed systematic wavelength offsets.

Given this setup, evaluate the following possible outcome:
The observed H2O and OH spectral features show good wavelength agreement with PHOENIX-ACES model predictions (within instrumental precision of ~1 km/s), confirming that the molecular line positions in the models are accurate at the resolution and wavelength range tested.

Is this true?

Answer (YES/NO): NO